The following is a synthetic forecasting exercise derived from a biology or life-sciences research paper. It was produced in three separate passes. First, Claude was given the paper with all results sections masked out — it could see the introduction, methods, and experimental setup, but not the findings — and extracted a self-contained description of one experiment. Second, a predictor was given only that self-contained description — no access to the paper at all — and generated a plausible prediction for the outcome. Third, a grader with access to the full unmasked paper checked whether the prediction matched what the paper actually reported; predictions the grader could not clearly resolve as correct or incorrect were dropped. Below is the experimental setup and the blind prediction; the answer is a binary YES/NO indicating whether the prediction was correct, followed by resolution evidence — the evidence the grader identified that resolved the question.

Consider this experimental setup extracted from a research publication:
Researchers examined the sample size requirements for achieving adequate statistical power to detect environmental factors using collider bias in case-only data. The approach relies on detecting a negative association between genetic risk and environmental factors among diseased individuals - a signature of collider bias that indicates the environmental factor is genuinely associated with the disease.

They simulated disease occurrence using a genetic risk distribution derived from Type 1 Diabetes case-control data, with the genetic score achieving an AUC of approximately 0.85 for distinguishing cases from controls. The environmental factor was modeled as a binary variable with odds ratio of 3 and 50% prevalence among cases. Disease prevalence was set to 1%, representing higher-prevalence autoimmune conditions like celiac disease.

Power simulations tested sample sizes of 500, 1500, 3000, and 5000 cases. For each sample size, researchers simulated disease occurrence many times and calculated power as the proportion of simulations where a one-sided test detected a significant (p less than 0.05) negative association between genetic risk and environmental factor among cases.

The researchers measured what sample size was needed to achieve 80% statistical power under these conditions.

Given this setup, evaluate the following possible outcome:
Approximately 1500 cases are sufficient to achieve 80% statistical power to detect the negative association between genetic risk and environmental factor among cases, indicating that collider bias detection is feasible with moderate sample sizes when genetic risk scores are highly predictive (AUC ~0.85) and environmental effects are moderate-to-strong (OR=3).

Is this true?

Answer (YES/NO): NO